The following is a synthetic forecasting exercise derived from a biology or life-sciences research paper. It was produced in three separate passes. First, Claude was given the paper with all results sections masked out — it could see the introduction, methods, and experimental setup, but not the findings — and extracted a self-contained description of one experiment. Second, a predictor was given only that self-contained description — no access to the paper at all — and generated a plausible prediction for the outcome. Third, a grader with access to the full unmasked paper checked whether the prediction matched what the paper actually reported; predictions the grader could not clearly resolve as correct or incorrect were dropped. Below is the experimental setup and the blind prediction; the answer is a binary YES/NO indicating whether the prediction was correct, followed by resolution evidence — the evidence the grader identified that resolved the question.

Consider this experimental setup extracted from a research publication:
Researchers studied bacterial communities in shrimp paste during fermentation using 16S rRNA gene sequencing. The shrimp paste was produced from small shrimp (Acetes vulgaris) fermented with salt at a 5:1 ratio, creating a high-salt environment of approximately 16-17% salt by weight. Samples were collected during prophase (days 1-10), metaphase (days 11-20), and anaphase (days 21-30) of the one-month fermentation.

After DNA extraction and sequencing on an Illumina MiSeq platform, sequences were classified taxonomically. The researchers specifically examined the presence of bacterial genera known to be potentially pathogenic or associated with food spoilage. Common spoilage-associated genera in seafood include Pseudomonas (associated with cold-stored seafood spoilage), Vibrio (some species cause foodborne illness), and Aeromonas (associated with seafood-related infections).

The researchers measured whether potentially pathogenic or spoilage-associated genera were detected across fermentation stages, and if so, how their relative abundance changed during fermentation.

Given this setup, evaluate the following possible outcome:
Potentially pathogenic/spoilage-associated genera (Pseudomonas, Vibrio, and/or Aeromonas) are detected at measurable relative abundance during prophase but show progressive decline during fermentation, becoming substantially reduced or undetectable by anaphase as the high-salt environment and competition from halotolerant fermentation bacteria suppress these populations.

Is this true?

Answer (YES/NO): NO